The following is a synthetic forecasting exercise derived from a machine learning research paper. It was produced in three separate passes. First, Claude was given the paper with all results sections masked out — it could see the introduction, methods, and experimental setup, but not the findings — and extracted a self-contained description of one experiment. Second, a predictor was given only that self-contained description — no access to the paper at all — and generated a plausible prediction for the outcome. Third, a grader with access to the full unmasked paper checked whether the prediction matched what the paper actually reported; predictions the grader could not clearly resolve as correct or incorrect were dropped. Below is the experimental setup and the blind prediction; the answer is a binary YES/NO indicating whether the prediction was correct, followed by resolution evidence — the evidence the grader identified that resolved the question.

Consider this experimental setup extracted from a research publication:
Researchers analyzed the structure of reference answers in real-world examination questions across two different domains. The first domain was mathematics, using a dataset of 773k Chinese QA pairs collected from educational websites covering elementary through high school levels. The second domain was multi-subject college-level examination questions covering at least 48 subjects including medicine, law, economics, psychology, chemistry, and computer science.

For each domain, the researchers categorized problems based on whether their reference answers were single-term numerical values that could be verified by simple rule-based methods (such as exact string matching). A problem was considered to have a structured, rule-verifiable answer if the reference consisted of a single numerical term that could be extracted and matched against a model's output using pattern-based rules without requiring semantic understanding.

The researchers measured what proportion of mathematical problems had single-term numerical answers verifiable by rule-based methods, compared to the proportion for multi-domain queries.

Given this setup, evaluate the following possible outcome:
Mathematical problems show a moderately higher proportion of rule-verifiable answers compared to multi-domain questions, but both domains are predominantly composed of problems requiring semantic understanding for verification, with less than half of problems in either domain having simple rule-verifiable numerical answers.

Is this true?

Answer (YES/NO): NO